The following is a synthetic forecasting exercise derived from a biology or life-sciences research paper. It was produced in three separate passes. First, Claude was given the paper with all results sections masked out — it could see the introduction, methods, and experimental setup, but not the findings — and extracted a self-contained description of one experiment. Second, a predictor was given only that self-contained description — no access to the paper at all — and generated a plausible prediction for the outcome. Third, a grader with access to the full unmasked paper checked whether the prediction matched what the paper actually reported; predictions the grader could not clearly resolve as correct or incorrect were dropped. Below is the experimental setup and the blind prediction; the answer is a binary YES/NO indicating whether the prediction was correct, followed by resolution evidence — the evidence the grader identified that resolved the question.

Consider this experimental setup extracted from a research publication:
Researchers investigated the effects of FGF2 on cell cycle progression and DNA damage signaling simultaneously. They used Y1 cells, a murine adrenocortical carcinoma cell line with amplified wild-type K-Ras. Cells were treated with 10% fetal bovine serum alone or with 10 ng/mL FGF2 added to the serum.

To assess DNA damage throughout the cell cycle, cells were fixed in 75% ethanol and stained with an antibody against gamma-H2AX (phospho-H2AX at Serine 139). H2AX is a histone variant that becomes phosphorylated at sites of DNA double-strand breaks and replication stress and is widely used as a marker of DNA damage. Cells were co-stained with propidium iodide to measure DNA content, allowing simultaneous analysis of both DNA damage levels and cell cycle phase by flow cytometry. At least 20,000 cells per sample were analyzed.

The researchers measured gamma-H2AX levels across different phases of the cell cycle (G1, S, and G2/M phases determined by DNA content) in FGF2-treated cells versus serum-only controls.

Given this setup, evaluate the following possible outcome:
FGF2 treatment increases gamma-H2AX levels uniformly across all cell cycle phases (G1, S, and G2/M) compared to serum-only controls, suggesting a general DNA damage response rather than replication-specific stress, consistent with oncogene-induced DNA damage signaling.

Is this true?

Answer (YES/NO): NO